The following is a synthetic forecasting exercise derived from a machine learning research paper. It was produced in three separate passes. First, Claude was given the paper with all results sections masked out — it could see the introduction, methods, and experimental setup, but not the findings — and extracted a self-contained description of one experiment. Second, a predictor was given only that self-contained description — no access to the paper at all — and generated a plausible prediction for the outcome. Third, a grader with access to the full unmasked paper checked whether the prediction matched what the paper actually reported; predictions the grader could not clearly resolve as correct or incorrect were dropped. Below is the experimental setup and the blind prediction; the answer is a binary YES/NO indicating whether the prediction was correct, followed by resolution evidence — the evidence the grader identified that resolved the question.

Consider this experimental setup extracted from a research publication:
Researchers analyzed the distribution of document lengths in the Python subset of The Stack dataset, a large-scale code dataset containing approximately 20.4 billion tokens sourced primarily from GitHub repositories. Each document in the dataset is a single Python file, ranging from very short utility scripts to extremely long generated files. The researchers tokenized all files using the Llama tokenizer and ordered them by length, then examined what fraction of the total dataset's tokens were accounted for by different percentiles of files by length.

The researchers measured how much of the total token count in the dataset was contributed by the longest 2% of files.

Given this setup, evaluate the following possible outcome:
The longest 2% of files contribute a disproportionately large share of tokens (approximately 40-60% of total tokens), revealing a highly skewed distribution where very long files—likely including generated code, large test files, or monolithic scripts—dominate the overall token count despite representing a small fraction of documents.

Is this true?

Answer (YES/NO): NO